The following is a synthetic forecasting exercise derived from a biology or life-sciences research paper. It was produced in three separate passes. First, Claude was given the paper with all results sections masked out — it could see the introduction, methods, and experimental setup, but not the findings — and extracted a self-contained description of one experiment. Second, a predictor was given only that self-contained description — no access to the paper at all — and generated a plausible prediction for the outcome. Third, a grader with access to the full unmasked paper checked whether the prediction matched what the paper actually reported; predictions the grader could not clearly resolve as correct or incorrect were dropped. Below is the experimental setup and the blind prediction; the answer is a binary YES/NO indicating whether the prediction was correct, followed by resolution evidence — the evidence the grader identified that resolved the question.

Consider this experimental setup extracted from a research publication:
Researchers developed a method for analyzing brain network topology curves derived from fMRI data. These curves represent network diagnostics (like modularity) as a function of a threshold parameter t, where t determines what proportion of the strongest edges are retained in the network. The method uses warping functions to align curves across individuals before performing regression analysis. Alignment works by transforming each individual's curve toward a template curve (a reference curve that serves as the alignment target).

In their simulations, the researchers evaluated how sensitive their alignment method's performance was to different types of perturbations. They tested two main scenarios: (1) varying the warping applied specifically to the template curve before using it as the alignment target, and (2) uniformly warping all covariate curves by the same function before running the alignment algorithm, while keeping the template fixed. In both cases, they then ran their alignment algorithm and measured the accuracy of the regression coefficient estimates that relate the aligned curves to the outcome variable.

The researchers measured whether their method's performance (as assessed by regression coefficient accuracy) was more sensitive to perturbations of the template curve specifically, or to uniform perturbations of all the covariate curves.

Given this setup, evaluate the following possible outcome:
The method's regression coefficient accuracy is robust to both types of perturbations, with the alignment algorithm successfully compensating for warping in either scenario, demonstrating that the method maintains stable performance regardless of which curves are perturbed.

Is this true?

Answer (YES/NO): NO